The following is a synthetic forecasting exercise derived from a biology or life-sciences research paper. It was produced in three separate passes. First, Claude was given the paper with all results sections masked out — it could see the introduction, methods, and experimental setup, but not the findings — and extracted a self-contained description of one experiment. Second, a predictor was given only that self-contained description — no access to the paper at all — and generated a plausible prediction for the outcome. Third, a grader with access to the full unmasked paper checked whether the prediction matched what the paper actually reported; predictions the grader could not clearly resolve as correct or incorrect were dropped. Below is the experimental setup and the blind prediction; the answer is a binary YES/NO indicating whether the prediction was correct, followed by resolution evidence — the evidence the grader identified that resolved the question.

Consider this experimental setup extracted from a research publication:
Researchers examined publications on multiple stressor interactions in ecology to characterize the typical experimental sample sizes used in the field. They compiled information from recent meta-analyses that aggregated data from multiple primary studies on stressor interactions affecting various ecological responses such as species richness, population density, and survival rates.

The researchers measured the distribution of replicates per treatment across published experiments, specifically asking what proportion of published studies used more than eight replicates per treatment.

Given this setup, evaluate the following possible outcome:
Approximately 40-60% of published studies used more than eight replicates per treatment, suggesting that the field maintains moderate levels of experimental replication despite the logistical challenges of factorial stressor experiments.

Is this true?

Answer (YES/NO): NO